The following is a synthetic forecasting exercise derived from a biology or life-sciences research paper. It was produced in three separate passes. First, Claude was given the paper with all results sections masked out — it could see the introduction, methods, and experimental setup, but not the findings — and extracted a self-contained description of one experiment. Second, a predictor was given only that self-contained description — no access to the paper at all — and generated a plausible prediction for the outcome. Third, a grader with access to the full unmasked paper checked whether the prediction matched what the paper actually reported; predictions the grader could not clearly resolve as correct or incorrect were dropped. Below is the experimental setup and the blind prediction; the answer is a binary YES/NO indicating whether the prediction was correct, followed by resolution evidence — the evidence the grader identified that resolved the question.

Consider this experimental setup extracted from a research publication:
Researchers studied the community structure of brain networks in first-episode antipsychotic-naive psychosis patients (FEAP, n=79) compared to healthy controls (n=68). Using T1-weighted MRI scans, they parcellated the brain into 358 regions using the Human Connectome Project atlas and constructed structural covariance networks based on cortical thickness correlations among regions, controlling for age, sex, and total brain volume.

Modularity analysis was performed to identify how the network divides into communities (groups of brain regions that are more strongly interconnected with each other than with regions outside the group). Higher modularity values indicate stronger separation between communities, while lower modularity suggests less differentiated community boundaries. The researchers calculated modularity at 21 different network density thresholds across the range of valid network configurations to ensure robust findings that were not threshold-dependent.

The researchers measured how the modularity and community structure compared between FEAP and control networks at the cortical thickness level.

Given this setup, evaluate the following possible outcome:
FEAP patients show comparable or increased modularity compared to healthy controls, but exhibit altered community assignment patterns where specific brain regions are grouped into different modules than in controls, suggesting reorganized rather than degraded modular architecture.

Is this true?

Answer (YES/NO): NO